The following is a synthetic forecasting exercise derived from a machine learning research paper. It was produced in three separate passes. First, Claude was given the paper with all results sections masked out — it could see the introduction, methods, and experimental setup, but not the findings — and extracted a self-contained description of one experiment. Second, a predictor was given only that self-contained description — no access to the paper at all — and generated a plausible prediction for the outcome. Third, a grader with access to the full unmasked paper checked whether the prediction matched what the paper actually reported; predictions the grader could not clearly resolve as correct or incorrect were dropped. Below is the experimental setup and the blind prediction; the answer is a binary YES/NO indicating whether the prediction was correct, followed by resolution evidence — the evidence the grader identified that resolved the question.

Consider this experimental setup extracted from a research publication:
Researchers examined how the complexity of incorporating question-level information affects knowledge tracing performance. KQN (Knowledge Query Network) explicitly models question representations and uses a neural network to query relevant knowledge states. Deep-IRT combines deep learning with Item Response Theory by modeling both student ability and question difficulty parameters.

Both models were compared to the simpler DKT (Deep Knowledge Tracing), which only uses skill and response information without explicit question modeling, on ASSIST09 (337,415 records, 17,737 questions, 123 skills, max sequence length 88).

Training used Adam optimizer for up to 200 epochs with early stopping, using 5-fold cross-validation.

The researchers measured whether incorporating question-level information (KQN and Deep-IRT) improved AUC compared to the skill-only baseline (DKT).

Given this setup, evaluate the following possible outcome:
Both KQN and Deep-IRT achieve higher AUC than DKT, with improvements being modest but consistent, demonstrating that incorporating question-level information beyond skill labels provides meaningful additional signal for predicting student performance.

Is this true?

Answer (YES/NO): NO